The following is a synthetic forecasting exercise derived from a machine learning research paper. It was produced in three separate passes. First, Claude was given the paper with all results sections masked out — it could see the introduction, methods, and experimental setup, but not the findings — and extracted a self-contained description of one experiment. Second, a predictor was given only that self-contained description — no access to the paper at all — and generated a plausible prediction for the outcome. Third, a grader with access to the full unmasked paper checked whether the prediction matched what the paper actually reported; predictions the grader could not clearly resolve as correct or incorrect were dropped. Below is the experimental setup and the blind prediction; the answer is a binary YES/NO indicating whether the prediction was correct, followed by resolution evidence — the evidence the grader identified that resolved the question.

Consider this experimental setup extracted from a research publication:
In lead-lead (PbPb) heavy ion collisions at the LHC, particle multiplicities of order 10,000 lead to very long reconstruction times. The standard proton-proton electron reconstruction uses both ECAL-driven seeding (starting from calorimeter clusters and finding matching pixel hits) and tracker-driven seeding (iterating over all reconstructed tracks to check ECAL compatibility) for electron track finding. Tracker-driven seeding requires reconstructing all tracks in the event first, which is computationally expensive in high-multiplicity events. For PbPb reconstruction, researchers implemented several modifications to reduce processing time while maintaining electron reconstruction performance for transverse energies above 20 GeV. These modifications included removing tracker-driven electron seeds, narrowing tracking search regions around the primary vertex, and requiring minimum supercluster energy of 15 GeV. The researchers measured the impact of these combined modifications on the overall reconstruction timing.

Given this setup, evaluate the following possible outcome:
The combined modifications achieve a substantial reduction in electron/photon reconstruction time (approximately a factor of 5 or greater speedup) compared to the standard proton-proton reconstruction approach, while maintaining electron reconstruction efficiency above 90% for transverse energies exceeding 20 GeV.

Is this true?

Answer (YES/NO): YES